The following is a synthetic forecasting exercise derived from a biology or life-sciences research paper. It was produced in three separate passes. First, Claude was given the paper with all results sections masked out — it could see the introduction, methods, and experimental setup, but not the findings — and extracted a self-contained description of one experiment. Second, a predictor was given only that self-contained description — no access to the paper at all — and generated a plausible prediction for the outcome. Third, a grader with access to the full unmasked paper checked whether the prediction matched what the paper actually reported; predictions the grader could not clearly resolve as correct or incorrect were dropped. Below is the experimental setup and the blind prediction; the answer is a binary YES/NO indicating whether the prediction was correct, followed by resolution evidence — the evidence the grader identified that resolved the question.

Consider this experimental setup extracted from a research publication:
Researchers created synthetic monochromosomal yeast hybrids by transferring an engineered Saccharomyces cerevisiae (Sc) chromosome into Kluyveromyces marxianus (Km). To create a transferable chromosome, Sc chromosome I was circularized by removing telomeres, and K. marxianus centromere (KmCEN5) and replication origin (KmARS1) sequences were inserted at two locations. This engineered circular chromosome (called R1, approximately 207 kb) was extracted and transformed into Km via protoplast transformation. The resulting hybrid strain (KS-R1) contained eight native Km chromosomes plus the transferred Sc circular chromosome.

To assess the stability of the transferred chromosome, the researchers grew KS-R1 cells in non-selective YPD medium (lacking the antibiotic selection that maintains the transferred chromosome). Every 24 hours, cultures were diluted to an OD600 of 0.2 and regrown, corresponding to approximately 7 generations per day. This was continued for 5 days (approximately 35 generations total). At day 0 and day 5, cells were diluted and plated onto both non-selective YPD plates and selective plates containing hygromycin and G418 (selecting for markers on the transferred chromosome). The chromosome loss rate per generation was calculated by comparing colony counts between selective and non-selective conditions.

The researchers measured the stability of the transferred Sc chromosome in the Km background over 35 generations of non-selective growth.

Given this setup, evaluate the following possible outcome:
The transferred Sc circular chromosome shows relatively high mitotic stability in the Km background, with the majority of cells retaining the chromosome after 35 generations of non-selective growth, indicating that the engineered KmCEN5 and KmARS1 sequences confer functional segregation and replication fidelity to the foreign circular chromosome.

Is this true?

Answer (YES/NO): YES